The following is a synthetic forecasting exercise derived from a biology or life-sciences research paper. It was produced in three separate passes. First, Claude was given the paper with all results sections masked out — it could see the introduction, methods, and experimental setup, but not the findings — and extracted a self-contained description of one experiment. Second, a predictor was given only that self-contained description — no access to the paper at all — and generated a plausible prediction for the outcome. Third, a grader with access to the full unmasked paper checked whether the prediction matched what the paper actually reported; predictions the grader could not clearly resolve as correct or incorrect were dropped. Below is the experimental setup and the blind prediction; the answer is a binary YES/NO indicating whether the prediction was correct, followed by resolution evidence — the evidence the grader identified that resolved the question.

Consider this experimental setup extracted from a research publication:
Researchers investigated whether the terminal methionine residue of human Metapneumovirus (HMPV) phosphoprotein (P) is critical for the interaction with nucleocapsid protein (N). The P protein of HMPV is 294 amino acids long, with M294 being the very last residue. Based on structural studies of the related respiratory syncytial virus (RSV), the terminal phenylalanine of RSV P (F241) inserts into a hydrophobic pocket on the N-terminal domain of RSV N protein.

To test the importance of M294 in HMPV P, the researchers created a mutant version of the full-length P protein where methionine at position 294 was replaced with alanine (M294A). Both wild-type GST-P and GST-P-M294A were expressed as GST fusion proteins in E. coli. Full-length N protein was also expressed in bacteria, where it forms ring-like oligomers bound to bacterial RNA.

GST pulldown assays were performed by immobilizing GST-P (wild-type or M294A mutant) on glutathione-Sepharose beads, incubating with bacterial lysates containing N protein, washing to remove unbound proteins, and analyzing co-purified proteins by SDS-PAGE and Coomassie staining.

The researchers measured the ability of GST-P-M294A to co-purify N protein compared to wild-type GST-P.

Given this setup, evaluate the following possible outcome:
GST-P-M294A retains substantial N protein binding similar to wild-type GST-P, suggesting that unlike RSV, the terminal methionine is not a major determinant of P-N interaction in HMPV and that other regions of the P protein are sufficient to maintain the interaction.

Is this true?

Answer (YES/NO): NO